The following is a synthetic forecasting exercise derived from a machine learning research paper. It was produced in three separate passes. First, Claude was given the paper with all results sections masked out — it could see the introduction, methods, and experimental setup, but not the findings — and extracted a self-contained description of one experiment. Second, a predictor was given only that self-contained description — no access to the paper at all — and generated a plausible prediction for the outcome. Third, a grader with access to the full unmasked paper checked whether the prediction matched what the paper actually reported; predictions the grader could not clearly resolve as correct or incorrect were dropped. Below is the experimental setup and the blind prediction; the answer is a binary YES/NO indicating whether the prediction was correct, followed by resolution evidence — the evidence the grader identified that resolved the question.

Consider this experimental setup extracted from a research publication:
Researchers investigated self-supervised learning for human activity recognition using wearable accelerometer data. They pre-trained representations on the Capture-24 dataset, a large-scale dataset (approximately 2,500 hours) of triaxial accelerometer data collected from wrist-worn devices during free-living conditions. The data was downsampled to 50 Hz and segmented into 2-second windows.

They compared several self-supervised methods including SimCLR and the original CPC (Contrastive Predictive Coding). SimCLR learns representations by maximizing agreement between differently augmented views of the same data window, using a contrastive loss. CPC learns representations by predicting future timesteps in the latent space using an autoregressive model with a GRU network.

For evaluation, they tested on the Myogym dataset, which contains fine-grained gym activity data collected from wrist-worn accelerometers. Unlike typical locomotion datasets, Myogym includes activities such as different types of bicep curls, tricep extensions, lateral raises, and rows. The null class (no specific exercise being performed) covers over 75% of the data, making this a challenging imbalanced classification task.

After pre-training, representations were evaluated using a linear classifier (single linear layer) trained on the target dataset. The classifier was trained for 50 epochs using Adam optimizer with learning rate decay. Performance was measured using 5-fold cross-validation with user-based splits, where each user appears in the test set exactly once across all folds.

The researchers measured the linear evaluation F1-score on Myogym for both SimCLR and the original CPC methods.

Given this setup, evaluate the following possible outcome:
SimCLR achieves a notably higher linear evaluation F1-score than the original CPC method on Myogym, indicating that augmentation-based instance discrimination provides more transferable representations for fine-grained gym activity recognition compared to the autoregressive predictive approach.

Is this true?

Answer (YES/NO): YES